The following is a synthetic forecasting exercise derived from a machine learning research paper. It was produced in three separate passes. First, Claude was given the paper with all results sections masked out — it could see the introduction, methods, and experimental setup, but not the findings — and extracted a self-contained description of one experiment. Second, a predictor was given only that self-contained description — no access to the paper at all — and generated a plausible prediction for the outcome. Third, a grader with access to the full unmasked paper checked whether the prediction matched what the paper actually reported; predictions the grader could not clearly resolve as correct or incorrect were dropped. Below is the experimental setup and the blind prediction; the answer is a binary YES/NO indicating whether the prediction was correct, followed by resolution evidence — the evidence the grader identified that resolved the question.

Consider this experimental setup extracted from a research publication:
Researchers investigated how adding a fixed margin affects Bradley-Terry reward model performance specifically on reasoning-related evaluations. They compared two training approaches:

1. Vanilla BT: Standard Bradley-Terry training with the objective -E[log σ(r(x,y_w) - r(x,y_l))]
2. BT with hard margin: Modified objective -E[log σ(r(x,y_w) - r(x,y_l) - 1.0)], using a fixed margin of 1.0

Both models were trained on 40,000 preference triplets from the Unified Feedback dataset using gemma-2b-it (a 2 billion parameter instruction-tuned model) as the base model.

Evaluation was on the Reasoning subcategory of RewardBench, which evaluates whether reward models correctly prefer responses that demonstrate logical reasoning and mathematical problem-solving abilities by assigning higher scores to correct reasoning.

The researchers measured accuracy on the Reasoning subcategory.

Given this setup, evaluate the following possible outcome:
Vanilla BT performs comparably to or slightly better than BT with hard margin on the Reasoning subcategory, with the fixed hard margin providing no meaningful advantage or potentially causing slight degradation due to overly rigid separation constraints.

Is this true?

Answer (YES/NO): NO